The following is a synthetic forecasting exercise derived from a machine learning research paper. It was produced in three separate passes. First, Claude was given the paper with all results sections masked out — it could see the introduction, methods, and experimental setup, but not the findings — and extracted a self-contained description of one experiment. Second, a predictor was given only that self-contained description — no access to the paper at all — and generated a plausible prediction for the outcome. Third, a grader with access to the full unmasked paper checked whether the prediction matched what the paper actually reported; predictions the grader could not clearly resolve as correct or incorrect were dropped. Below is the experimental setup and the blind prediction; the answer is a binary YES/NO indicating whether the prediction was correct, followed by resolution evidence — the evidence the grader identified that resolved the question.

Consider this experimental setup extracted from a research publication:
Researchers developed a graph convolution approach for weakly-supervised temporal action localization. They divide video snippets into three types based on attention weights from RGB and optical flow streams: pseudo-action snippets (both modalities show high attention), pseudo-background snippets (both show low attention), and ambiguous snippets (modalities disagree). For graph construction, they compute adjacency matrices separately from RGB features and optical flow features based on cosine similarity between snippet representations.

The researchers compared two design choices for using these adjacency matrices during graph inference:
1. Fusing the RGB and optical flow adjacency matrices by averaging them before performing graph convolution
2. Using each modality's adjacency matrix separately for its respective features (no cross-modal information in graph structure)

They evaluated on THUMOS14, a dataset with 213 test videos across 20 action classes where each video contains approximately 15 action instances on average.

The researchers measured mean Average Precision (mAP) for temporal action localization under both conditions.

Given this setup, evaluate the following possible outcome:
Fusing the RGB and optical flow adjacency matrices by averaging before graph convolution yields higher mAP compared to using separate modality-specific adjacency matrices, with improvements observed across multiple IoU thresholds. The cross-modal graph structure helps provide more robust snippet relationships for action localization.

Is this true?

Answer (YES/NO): YES